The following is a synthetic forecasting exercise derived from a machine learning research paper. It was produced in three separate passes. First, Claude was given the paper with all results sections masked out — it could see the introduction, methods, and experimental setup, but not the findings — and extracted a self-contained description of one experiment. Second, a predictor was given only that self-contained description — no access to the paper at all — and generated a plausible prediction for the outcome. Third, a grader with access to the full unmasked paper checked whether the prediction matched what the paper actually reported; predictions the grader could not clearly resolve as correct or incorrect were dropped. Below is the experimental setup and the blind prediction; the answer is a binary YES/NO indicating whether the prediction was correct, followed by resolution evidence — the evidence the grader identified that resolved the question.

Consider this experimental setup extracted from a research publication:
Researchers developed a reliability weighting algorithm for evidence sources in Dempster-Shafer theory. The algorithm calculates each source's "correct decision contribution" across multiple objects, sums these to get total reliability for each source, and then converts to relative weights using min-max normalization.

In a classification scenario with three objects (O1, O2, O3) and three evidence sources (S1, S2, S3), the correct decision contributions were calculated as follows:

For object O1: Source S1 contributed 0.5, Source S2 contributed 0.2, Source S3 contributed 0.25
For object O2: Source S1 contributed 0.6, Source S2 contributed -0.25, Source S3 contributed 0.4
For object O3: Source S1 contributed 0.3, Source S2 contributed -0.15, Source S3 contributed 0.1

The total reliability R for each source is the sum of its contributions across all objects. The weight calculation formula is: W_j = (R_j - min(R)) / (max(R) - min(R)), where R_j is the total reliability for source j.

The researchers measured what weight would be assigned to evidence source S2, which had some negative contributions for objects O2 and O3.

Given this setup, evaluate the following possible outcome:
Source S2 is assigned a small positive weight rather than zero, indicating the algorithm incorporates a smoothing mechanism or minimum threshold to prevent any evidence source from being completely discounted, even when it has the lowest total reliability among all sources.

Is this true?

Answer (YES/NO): NO